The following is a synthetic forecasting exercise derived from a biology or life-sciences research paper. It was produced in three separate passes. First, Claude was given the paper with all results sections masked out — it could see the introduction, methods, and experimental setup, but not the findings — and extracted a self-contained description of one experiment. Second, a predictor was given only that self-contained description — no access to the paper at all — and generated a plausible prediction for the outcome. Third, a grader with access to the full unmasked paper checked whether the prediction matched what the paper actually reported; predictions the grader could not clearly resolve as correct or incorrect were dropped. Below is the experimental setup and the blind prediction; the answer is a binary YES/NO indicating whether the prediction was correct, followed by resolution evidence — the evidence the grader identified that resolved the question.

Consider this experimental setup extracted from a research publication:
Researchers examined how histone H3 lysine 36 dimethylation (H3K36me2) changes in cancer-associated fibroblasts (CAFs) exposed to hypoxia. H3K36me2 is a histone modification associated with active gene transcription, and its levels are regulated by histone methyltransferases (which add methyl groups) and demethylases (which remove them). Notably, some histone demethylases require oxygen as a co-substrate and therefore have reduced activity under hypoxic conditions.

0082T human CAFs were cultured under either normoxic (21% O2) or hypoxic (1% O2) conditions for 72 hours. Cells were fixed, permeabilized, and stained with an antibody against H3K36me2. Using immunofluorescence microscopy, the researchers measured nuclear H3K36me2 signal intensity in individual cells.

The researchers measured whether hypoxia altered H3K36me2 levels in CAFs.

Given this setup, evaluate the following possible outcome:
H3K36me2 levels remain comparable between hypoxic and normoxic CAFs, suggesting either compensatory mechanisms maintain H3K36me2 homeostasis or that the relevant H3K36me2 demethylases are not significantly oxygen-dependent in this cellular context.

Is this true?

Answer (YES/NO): NO